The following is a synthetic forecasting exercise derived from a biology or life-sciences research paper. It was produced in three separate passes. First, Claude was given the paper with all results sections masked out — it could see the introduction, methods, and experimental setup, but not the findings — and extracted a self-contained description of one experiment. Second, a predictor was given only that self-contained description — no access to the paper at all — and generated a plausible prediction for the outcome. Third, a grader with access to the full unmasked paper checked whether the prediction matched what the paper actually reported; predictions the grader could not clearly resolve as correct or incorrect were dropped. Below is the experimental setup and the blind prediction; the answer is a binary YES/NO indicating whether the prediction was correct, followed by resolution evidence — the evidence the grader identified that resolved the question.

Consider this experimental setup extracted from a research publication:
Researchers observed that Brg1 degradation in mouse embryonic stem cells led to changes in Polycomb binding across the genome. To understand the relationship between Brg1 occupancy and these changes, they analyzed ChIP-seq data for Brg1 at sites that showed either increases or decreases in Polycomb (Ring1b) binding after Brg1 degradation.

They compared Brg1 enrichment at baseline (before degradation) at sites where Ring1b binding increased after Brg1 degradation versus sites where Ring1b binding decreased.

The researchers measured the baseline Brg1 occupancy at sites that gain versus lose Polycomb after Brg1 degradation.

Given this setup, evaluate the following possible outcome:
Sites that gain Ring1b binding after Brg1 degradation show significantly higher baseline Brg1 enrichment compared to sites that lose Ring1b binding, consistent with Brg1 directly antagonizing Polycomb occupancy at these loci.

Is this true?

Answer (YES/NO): YES